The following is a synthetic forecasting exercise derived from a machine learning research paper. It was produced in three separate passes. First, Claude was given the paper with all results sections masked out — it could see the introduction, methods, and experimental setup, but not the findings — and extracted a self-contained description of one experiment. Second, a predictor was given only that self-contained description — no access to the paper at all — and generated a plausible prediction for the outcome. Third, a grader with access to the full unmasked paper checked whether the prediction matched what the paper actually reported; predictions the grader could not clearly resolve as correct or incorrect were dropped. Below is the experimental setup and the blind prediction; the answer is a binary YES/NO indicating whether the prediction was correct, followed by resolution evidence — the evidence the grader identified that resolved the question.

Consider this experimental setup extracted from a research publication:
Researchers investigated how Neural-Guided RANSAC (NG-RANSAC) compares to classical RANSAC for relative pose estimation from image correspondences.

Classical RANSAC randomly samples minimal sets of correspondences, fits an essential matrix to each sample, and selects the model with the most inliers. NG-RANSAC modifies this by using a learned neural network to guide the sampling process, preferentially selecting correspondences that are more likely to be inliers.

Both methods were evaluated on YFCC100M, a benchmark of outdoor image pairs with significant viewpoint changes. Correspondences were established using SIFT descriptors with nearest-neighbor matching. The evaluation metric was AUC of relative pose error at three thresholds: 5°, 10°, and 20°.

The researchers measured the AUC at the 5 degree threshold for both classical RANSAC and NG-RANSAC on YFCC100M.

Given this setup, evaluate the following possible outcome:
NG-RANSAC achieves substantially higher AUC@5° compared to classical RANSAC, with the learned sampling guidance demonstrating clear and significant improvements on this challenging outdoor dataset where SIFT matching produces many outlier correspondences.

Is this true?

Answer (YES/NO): YES